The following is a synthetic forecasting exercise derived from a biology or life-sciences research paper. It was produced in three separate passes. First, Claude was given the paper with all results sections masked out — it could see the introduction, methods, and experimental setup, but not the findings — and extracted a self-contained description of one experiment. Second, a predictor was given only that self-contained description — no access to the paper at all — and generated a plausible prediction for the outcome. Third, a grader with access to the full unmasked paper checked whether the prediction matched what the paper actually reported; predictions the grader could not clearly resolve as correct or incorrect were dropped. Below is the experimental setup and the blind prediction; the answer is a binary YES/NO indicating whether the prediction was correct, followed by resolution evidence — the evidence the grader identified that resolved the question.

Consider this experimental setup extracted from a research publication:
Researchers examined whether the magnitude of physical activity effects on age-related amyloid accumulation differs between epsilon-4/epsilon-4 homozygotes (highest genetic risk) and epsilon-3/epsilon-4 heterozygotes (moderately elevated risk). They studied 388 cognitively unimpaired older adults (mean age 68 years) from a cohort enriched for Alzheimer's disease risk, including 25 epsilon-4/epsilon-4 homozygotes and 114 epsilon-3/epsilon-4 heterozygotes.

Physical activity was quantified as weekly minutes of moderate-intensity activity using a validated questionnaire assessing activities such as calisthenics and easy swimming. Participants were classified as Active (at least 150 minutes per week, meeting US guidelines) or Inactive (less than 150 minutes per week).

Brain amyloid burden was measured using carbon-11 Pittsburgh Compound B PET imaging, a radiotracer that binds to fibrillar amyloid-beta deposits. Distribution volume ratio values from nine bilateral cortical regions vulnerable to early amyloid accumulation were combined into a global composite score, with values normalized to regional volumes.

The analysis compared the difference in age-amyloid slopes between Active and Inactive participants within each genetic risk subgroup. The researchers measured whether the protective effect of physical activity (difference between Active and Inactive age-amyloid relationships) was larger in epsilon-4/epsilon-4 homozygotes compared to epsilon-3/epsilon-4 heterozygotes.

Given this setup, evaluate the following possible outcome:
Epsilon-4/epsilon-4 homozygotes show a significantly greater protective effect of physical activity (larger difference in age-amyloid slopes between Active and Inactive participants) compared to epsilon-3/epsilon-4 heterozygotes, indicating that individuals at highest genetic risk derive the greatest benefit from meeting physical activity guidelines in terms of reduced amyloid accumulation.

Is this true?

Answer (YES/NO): YES